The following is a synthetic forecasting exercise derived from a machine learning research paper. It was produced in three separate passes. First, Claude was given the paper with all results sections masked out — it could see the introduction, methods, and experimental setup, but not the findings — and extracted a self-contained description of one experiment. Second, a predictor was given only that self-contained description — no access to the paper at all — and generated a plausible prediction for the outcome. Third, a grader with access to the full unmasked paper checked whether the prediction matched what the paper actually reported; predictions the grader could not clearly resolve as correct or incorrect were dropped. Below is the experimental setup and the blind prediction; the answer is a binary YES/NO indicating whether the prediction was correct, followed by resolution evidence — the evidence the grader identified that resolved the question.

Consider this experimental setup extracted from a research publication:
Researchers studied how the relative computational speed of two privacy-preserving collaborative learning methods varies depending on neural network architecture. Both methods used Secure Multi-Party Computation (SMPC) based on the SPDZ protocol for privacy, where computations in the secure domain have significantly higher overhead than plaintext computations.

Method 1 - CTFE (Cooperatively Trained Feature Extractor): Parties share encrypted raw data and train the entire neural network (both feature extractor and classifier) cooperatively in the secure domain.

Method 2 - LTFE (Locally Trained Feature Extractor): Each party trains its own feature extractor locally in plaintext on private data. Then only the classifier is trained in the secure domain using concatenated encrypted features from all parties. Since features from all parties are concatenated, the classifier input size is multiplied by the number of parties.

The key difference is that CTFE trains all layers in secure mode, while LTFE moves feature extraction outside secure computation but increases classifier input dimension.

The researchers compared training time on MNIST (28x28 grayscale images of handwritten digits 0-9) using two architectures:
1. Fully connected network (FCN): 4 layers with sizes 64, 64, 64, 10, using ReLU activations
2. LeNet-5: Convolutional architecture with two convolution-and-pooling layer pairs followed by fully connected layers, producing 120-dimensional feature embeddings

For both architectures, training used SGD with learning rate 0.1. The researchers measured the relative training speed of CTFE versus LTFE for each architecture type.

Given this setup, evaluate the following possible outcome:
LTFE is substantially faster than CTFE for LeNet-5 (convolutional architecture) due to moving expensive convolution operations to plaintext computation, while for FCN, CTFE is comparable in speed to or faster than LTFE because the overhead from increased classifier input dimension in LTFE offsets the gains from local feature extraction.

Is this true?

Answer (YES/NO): YES